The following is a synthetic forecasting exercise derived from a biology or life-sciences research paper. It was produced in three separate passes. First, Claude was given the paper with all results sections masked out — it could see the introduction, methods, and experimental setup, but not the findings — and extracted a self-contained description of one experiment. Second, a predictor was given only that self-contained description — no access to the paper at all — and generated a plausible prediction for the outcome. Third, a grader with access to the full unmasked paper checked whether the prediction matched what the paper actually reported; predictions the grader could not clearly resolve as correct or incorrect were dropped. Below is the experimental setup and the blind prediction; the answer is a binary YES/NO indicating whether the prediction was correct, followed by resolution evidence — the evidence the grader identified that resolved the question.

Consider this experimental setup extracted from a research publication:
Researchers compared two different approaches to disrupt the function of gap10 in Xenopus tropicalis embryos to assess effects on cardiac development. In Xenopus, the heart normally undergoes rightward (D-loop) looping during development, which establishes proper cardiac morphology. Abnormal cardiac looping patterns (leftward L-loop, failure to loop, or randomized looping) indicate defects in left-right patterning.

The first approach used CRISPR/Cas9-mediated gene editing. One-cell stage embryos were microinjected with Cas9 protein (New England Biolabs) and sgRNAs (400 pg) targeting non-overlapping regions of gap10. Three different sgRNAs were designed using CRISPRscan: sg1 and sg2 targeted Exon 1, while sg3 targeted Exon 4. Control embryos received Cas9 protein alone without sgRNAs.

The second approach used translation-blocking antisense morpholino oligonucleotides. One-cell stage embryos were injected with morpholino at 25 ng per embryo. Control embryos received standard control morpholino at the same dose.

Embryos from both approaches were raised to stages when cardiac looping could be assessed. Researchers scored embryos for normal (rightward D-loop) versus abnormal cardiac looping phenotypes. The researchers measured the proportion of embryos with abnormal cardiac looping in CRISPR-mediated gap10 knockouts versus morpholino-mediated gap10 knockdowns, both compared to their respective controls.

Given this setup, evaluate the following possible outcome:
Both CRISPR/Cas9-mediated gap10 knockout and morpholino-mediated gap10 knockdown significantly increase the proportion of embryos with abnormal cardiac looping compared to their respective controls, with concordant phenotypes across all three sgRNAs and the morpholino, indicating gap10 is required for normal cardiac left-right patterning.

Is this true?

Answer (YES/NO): NO